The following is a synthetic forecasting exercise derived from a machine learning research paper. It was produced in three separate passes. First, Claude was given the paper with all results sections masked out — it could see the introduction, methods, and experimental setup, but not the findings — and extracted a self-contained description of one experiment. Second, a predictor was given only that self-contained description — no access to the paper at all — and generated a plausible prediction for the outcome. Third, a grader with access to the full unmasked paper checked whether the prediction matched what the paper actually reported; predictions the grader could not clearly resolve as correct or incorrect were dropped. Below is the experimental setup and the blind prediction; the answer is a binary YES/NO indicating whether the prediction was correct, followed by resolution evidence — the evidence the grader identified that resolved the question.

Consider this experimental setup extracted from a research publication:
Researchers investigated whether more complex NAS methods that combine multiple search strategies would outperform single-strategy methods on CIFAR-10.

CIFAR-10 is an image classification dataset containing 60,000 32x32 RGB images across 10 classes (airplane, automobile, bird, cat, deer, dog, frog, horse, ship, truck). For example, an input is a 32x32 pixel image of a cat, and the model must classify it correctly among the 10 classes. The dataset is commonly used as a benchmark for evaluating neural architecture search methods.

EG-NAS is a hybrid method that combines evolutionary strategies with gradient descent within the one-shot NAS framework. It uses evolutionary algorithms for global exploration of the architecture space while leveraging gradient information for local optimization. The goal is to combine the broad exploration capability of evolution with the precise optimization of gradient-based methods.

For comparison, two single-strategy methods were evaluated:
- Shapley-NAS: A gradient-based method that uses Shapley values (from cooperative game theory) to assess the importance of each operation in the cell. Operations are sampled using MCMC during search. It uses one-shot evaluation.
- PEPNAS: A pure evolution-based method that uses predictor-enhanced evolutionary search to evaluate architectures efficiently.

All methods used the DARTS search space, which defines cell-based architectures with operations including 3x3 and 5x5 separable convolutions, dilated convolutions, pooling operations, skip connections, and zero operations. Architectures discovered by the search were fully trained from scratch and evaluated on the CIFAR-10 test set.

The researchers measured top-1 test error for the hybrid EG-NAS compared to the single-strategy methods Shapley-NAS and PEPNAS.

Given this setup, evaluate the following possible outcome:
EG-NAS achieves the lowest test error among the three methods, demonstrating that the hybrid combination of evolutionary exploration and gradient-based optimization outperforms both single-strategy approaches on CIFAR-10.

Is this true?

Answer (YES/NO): NO